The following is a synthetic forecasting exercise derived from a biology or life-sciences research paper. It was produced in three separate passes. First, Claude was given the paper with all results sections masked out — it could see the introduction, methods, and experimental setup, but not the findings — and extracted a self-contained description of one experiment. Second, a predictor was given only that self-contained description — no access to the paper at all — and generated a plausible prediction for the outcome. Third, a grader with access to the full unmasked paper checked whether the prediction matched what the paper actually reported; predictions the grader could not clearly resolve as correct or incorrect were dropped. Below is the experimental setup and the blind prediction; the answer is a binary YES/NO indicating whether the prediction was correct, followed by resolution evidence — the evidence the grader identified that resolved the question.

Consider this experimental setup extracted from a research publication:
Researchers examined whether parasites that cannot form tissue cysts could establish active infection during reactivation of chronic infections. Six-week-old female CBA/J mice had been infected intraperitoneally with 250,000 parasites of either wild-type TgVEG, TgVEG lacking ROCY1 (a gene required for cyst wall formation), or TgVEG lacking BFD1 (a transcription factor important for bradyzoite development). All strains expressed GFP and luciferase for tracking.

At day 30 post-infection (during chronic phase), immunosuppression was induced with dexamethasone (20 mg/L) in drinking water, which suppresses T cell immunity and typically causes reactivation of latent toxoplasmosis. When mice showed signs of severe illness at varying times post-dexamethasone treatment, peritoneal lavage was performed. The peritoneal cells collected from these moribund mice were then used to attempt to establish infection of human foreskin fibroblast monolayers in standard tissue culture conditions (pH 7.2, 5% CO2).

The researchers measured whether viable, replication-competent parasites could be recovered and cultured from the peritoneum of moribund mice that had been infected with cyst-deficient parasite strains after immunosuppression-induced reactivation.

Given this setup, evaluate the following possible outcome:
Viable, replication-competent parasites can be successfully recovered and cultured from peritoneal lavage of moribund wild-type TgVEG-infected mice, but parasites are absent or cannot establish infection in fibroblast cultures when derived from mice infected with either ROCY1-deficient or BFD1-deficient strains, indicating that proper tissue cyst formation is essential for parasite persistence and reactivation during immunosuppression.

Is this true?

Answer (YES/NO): NO